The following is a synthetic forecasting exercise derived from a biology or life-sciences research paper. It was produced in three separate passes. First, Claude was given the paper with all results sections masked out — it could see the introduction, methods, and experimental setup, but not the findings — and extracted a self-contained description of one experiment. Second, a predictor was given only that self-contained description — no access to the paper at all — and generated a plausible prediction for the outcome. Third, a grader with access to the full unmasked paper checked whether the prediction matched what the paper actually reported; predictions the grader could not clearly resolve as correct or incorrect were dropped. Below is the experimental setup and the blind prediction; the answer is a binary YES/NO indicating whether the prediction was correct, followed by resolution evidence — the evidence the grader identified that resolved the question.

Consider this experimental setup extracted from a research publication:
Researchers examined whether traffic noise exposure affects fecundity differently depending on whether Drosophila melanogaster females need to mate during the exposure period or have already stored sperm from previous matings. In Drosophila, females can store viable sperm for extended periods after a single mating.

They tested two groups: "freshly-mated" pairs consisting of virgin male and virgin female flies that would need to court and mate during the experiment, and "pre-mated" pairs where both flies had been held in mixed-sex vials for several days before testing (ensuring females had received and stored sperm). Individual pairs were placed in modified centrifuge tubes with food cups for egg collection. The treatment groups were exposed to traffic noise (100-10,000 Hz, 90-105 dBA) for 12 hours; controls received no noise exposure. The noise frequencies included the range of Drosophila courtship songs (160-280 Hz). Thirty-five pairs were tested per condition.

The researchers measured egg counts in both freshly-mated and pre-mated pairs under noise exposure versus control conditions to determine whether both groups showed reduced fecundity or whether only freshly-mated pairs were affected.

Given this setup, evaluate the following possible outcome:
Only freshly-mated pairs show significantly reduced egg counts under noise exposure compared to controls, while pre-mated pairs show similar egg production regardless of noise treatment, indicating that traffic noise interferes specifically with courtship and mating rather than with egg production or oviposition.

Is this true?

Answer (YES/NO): NO